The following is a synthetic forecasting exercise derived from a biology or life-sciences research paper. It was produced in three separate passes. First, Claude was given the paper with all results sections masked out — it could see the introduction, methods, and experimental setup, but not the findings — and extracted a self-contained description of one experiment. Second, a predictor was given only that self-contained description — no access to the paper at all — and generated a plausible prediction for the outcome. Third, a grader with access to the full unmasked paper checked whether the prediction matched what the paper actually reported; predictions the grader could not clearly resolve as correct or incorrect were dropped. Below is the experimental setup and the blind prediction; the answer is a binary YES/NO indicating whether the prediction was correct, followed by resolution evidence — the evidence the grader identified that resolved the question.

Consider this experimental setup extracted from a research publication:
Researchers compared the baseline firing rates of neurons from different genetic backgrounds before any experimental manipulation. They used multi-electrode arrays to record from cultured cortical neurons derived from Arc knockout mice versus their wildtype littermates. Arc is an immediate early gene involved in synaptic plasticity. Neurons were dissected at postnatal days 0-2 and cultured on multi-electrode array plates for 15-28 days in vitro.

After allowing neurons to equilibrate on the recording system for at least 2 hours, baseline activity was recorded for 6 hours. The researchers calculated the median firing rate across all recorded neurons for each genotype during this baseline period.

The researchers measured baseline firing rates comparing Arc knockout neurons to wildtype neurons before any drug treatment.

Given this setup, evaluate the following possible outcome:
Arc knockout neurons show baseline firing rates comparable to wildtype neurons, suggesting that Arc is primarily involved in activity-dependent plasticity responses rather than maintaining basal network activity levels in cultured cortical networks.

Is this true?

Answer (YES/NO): YES